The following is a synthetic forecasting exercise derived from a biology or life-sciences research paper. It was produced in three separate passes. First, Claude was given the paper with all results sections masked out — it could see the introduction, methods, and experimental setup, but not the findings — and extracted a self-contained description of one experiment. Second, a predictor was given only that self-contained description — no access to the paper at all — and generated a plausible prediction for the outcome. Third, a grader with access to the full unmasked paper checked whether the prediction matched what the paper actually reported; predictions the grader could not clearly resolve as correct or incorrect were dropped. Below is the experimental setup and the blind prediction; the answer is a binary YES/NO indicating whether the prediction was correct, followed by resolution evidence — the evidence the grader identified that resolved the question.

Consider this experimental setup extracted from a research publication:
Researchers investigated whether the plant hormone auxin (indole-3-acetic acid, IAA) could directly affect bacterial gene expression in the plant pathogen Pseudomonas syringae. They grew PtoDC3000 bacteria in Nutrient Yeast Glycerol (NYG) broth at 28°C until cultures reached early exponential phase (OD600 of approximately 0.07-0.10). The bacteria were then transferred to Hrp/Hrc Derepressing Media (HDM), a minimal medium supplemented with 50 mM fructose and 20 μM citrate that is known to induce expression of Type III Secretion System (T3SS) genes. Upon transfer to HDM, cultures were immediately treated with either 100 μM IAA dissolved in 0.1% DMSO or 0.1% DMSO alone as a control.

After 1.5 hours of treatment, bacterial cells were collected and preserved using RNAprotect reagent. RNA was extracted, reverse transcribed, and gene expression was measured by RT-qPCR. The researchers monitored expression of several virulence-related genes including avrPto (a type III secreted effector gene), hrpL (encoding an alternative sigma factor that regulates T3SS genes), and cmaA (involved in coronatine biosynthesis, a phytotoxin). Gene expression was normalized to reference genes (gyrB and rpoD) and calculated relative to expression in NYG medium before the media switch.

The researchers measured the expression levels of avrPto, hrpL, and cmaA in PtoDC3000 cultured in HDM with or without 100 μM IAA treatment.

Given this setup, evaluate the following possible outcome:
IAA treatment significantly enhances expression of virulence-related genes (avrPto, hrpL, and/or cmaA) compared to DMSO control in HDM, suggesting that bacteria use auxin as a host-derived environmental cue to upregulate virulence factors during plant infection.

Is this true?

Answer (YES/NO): NO